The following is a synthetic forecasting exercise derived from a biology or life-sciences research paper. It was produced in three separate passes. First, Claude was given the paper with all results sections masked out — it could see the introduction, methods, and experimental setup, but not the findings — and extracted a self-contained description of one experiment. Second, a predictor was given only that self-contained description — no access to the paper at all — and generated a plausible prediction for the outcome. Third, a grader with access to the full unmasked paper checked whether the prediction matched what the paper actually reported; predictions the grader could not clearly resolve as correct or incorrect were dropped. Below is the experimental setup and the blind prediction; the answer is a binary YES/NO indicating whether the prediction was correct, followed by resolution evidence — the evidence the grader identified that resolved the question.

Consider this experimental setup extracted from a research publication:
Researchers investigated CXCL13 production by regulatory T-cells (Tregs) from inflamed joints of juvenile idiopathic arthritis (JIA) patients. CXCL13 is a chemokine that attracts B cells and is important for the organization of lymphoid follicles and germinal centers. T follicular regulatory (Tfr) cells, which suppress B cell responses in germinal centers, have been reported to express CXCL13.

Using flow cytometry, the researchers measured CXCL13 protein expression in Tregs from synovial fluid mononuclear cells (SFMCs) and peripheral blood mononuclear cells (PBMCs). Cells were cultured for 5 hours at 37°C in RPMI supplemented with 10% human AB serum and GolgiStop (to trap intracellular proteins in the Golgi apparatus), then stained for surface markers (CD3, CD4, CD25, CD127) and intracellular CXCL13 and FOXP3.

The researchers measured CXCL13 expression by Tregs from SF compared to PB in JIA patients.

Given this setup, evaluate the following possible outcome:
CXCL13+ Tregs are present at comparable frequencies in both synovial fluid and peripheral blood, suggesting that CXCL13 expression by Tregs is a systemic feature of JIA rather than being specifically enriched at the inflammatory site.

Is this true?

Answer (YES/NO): NO